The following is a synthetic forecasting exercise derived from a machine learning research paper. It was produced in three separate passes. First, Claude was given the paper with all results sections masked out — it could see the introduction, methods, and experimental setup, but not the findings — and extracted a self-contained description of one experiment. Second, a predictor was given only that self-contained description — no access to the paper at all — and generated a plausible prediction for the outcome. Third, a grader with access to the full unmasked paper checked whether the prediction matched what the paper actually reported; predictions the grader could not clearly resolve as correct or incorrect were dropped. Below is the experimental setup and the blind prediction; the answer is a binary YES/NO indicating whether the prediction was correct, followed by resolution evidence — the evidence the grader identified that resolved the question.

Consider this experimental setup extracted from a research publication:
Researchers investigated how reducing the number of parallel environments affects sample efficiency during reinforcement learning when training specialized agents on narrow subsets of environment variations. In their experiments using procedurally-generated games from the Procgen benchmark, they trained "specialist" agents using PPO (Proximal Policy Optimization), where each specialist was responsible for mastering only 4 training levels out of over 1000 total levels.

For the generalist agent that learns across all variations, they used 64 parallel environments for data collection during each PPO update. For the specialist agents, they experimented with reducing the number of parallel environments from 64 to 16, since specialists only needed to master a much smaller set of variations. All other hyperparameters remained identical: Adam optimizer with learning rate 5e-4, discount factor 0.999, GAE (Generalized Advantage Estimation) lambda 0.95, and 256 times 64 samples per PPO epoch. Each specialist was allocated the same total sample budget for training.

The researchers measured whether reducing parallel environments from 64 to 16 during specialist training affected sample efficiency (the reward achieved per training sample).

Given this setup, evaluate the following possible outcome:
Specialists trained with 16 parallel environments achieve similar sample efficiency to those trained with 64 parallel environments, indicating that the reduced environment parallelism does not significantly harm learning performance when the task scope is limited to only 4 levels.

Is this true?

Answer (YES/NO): NO